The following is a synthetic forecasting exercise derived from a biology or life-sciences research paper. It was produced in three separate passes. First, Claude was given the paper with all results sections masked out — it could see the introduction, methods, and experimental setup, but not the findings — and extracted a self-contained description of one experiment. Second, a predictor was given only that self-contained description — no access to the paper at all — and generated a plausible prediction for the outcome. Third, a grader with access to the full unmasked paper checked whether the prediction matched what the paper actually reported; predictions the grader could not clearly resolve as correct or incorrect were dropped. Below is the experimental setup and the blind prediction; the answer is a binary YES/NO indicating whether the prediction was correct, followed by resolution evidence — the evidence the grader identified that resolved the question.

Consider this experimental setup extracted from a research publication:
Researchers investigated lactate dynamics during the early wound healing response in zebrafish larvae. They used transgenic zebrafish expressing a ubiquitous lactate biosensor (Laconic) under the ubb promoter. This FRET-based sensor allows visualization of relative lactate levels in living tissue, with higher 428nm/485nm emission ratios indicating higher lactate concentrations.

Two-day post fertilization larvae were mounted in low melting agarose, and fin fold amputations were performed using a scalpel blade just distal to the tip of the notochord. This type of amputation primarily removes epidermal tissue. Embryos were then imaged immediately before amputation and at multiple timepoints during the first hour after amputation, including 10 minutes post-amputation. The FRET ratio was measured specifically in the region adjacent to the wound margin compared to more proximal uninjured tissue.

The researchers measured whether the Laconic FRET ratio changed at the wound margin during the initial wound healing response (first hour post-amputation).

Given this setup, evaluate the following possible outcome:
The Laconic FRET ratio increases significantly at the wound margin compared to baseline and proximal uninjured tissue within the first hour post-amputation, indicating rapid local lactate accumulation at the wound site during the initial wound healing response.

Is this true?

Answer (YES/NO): YES